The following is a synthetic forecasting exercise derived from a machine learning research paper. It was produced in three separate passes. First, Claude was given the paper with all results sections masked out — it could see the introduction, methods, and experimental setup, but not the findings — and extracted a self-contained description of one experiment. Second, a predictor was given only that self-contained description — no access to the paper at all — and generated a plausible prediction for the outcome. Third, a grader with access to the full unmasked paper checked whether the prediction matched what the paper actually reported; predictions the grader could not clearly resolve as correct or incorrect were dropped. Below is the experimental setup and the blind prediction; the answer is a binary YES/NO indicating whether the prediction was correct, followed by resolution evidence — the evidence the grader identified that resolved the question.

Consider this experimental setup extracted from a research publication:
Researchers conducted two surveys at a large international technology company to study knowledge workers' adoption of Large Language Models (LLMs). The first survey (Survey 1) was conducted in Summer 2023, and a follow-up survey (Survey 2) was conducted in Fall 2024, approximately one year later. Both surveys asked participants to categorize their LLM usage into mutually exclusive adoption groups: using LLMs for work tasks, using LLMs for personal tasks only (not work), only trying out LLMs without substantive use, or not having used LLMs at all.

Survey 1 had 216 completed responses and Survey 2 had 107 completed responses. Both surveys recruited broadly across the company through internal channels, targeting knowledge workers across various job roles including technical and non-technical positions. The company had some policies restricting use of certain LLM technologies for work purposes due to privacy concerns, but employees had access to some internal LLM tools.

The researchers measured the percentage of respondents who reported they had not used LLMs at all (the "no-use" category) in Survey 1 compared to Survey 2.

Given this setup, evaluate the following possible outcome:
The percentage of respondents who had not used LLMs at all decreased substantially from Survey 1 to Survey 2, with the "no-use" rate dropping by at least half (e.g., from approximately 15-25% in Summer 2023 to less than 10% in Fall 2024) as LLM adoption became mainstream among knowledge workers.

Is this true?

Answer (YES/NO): YES